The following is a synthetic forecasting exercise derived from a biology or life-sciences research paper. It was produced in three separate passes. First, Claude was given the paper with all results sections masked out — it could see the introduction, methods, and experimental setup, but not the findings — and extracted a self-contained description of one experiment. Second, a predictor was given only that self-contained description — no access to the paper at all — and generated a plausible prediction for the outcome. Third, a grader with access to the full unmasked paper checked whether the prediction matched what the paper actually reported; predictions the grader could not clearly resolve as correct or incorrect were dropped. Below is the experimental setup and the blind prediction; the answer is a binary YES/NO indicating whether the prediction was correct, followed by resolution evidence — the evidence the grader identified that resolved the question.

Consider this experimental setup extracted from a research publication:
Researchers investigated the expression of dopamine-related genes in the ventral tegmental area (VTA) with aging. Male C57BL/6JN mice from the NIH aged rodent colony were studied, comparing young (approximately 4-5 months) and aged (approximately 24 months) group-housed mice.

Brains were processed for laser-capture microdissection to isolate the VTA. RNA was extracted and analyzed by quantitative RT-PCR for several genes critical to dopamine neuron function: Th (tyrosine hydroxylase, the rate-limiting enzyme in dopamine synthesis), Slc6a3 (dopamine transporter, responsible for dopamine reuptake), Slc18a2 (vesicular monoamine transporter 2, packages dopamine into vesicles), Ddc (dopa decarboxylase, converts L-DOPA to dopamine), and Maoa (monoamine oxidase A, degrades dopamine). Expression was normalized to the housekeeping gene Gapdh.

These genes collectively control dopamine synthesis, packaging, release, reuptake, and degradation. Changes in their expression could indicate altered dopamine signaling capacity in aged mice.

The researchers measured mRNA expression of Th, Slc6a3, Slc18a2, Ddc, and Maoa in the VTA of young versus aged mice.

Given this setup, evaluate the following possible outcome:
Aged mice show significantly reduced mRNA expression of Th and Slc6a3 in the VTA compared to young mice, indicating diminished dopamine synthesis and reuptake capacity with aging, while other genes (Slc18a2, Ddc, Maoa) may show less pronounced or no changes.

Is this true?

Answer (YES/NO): NO